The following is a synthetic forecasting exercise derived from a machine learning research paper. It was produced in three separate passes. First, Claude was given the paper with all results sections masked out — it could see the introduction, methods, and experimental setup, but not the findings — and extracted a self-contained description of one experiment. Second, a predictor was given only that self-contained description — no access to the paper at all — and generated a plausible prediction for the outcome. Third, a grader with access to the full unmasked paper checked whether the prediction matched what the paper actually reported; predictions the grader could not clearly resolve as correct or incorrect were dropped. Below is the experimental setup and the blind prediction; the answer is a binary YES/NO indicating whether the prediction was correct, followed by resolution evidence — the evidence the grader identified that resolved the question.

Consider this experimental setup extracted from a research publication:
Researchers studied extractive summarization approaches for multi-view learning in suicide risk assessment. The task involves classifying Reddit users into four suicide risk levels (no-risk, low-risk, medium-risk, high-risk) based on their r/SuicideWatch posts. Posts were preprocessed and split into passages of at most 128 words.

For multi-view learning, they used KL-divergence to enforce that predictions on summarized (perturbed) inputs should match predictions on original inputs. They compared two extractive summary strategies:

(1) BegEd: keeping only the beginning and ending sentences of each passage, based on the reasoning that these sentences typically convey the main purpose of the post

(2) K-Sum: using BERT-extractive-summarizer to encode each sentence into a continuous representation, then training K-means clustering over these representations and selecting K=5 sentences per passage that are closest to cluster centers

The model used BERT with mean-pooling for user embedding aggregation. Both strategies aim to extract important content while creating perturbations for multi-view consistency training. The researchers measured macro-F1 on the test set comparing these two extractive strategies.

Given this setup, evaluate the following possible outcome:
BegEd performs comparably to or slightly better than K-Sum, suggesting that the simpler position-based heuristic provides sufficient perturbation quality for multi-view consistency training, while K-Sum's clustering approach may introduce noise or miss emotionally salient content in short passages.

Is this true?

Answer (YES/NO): NO